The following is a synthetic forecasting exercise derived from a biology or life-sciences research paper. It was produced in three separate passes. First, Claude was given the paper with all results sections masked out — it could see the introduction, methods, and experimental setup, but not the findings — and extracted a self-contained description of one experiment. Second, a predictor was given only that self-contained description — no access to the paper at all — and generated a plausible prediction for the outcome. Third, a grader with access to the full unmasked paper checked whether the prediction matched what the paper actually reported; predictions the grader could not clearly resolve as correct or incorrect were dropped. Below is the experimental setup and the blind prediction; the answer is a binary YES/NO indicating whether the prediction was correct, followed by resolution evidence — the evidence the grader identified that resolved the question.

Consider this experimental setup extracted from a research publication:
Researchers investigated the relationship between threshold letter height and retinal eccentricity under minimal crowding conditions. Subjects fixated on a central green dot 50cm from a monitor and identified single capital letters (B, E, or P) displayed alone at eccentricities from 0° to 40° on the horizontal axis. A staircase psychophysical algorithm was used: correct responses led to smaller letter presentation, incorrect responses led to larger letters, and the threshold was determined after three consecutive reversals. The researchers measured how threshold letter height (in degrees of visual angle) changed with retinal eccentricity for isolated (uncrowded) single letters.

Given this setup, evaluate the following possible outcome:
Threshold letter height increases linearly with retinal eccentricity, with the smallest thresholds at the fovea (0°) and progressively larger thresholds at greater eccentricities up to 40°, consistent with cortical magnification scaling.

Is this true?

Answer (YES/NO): YES